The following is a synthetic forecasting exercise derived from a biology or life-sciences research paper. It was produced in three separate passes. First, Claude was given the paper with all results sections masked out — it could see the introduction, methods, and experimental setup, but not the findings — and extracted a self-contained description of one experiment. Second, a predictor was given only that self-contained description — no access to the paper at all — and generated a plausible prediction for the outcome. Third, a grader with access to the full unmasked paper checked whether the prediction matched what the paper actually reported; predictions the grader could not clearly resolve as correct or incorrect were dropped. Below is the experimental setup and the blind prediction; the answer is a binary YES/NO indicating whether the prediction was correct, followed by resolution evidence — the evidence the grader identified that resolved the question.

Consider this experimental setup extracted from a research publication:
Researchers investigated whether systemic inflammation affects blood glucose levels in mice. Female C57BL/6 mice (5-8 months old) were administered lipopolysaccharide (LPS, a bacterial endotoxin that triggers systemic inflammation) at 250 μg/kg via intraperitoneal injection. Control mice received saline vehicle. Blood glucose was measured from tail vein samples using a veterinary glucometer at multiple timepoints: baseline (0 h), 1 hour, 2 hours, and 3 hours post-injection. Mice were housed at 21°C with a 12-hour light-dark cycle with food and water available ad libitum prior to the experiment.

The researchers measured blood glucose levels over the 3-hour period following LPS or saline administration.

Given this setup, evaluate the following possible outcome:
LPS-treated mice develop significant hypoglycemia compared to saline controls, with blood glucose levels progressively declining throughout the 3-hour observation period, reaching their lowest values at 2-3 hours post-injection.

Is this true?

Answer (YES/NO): NO